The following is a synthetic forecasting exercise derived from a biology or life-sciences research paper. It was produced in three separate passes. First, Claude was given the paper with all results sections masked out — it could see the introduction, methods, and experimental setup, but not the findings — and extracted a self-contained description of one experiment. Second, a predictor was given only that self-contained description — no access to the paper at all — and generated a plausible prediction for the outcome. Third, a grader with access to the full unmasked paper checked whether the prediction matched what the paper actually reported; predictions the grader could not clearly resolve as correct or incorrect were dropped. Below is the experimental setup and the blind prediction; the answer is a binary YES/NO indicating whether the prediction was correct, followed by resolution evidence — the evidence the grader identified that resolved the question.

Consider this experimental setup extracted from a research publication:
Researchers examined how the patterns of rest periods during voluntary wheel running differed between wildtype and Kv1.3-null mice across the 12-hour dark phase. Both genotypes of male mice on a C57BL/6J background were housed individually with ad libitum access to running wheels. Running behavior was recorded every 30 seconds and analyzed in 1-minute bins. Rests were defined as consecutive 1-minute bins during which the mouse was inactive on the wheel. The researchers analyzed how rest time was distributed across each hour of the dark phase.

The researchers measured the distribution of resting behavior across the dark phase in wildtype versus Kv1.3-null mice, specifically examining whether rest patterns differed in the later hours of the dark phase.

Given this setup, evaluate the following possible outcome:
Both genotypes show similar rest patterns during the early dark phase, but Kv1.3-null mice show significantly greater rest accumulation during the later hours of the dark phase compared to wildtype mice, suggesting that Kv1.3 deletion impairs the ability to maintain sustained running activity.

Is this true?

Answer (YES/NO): NO